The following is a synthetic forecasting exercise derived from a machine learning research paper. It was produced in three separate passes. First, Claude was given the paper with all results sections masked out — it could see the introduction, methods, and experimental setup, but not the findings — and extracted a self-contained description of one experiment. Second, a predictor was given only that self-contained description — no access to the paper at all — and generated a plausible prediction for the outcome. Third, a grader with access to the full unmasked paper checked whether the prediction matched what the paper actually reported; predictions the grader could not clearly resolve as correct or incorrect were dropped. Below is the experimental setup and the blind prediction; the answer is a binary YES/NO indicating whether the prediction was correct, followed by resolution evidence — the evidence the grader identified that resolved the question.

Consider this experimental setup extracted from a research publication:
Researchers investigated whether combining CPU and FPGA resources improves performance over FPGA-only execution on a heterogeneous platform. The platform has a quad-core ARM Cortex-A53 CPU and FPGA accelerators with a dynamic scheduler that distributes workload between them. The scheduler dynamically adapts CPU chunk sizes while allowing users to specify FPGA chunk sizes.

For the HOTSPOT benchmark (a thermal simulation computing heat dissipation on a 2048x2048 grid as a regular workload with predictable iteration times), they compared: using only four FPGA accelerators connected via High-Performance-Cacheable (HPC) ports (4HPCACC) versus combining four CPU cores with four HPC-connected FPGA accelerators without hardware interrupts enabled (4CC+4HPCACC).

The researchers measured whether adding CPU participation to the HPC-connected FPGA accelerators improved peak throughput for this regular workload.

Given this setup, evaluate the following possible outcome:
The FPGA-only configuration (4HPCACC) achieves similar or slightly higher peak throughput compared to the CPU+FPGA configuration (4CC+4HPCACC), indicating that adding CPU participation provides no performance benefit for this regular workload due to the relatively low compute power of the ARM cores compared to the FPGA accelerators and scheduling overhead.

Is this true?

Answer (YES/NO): YES